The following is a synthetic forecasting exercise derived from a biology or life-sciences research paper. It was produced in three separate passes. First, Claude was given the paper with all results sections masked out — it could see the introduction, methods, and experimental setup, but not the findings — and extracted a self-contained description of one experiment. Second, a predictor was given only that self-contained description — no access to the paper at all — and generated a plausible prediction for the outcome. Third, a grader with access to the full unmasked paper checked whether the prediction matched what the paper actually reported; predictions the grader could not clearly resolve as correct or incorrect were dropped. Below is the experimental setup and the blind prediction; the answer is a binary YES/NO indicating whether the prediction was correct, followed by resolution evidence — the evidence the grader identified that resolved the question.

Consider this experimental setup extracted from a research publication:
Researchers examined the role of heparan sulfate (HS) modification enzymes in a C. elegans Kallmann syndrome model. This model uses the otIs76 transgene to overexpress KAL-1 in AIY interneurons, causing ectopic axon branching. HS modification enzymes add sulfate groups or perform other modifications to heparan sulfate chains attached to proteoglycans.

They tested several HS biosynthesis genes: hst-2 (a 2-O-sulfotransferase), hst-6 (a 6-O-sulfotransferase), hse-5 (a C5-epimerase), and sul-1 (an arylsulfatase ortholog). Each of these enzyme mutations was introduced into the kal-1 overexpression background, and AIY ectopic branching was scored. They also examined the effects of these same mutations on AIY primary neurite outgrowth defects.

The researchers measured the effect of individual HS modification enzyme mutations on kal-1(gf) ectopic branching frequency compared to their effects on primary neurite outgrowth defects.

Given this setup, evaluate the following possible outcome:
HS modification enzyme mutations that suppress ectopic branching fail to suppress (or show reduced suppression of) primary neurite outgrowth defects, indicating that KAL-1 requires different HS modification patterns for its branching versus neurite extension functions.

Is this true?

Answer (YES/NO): YES